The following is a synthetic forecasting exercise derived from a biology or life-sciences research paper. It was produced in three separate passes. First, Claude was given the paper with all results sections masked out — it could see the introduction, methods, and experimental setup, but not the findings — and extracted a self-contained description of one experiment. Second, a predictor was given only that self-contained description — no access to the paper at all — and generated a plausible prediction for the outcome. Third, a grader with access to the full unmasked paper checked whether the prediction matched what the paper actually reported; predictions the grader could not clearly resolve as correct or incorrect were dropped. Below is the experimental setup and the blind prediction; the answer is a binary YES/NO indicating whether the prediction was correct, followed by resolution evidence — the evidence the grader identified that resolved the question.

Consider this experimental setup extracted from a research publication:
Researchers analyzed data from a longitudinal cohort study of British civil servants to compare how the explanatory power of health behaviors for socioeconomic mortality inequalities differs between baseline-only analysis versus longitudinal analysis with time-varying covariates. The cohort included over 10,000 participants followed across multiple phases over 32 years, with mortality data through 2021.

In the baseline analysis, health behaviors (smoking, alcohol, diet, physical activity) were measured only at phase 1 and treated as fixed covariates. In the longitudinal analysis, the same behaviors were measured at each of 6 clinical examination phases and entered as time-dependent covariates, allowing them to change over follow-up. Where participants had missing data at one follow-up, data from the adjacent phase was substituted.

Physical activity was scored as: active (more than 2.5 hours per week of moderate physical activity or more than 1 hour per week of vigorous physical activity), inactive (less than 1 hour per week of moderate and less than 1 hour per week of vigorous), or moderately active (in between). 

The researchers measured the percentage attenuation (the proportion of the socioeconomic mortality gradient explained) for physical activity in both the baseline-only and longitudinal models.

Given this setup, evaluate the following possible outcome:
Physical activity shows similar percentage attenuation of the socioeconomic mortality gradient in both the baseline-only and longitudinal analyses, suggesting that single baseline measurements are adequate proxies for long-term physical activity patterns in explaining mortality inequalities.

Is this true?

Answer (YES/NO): NO